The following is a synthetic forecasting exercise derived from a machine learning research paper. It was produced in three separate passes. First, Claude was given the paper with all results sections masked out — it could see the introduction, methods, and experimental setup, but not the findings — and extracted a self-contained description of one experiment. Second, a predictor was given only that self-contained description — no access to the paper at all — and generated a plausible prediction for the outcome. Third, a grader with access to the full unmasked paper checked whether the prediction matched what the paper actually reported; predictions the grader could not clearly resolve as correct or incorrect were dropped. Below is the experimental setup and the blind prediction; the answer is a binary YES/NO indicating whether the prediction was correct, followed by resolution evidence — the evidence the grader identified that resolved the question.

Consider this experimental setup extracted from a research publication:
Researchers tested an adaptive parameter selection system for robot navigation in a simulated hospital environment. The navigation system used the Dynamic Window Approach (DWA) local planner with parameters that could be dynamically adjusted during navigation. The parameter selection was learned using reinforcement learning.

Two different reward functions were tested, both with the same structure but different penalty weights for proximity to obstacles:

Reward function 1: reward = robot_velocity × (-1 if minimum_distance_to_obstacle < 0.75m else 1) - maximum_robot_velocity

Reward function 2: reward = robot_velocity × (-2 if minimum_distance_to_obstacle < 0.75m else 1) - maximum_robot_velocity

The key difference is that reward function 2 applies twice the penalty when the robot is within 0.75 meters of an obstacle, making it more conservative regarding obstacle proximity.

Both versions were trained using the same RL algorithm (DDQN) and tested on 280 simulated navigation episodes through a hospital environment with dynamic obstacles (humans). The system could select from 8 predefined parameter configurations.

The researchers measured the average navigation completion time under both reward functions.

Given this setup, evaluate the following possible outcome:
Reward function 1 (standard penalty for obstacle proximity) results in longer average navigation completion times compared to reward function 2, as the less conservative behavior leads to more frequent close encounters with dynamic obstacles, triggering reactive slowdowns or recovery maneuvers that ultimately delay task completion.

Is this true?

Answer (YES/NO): NO